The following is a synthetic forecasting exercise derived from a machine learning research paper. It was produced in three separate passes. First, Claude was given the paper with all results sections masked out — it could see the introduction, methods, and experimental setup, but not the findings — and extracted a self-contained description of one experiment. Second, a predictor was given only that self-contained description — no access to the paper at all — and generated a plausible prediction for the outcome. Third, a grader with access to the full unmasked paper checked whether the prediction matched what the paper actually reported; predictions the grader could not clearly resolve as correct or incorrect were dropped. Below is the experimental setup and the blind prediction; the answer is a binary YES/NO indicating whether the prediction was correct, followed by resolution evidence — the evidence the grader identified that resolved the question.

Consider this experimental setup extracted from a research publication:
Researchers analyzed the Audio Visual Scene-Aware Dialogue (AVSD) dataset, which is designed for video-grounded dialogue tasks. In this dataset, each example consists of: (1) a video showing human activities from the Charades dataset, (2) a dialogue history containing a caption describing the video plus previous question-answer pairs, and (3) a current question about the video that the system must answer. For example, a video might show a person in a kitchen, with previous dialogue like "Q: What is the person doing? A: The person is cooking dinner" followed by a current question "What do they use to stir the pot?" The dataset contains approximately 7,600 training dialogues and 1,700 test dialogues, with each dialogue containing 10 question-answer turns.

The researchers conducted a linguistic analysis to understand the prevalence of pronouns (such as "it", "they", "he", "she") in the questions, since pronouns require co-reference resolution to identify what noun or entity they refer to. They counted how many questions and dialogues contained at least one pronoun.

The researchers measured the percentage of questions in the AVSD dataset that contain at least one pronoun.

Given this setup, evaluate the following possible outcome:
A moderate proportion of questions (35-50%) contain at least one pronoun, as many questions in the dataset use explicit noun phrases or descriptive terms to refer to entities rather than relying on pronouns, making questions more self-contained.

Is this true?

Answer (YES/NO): NO